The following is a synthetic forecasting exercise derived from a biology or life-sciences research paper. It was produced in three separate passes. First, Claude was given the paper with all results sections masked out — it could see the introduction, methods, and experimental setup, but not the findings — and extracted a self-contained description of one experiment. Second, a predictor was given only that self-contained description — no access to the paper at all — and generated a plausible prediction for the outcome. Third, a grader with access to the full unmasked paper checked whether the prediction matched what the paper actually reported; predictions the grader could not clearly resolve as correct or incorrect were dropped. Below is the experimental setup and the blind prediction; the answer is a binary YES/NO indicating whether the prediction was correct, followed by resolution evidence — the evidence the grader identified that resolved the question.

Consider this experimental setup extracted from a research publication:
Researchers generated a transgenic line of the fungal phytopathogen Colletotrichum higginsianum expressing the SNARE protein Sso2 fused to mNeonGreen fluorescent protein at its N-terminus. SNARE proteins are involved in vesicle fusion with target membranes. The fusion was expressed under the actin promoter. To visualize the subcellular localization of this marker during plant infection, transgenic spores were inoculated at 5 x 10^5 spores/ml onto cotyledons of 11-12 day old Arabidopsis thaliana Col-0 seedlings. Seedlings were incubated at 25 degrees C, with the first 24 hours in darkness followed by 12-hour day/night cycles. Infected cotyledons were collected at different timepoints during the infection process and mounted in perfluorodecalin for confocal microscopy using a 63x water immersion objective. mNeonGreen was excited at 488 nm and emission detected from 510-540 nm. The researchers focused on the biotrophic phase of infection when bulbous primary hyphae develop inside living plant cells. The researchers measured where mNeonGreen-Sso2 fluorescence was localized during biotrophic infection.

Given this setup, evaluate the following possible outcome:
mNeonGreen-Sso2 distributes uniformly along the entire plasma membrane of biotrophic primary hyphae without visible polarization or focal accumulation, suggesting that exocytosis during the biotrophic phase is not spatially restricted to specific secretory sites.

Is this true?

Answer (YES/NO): NO